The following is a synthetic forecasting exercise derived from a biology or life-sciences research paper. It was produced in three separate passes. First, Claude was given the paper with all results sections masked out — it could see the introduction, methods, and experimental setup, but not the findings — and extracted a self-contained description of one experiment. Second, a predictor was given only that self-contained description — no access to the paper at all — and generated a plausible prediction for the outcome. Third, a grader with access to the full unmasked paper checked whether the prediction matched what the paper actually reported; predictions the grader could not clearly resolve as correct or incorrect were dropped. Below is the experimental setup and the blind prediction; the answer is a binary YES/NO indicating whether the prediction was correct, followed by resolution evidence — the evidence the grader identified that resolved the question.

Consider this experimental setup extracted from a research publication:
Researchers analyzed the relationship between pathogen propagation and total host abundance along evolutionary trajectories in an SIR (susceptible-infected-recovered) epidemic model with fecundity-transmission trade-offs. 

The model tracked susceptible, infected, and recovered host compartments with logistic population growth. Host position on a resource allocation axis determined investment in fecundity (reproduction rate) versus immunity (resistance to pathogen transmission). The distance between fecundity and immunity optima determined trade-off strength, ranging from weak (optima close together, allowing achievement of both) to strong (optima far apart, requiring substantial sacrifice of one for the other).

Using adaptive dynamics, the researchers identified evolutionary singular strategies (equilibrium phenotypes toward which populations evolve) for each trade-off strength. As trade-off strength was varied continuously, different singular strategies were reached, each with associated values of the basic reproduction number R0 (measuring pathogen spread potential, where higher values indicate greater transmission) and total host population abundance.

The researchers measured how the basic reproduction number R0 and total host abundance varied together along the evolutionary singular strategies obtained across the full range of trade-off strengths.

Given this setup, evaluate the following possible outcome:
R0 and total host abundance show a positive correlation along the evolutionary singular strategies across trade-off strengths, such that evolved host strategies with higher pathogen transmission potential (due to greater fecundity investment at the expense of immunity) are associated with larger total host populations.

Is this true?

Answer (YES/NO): NO